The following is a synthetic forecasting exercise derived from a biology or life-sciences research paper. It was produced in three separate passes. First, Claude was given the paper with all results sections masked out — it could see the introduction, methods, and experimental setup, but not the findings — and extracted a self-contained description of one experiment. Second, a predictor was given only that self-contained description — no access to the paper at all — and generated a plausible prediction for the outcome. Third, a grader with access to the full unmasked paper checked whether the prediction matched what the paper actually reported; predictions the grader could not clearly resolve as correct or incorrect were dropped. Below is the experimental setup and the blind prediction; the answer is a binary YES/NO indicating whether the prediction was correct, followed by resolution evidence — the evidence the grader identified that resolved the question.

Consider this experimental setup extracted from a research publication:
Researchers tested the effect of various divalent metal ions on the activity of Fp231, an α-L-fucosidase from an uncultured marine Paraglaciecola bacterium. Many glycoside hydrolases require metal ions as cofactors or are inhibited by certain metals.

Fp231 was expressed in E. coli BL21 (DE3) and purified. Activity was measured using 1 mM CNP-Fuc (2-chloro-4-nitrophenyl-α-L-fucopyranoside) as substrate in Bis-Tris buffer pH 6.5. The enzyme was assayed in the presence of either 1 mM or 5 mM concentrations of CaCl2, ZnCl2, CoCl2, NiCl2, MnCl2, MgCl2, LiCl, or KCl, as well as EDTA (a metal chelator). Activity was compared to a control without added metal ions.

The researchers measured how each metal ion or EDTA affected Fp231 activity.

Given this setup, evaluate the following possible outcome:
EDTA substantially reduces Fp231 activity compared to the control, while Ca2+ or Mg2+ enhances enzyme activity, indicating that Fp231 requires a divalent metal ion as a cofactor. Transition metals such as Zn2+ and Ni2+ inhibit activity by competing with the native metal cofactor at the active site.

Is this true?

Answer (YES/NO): NO